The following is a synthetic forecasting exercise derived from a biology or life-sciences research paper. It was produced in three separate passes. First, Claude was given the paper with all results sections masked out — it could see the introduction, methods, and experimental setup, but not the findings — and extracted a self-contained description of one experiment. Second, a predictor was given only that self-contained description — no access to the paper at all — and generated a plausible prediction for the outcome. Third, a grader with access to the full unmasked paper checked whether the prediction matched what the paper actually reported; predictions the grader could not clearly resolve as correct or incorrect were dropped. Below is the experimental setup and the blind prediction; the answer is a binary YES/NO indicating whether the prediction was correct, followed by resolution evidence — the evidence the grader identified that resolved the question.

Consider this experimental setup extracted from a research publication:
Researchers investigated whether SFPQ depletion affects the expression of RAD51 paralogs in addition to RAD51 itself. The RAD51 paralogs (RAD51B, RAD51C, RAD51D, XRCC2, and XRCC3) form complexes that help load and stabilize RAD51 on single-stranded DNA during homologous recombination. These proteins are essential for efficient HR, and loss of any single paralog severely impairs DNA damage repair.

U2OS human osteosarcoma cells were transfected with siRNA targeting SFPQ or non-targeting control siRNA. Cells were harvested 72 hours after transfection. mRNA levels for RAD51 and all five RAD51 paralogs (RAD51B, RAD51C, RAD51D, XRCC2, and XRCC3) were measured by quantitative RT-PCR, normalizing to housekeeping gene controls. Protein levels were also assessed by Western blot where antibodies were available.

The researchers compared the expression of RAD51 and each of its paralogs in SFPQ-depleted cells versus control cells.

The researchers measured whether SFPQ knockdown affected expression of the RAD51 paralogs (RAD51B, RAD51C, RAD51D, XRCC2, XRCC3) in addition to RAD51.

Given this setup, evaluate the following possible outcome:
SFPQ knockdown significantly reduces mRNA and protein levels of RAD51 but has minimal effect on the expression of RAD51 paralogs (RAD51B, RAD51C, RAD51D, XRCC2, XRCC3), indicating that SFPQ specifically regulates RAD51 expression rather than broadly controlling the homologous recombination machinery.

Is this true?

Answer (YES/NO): NO